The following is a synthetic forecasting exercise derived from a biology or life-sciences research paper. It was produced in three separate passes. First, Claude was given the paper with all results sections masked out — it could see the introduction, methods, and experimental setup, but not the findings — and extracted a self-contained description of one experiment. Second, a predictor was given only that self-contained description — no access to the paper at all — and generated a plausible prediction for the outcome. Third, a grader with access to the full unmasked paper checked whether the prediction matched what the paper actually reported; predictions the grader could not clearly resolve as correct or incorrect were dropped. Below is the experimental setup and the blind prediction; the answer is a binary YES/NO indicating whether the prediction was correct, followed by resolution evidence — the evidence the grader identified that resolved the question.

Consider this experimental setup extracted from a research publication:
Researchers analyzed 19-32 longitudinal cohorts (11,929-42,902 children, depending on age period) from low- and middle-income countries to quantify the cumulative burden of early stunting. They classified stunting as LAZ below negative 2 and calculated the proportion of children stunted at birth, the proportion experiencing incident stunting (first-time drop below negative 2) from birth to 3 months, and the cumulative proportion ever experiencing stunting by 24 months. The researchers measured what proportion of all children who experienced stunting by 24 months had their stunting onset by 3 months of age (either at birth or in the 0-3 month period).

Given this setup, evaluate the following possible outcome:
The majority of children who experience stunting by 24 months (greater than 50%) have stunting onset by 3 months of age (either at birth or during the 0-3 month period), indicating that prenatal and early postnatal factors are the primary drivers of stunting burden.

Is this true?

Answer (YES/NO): NO